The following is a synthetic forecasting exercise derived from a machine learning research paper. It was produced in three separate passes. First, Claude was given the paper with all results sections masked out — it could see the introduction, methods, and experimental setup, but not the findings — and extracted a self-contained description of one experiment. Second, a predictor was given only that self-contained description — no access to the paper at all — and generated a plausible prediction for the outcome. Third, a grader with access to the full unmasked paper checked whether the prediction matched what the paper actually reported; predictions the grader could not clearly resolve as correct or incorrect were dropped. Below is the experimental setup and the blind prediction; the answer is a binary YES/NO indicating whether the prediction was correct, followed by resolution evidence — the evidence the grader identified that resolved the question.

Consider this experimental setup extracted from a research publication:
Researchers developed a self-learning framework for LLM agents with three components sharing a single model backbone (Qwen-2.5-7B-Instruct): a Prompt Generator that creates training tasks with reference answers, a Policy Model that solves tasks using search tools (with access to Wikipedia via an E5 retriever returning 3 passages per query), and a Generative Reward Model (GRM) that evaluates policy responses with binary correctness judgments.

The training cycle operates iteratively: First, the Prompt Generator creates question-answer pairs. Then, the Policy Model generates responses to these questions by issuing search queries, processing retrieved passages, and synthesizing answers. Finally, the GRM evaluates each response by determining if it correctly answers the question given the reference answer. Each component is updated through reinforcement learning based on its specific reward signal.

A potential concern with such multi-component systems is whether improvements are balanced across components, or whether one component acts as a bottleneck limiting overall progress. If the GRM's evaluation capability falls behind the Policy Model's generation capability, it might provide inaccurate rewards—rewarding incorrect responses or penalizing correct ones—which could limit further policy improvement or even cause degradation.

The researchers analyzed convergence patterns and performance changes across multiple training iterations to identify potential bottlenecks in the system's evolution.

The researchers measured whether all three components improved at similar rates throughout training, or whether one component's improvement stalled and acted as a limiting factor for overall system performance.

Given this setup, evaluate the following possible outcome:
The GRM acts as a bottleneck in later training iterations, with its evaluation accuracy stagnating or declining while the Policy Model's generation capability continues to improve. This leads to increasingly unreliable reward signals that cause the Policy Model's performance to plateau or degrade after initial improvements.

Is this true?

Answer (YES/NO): YES